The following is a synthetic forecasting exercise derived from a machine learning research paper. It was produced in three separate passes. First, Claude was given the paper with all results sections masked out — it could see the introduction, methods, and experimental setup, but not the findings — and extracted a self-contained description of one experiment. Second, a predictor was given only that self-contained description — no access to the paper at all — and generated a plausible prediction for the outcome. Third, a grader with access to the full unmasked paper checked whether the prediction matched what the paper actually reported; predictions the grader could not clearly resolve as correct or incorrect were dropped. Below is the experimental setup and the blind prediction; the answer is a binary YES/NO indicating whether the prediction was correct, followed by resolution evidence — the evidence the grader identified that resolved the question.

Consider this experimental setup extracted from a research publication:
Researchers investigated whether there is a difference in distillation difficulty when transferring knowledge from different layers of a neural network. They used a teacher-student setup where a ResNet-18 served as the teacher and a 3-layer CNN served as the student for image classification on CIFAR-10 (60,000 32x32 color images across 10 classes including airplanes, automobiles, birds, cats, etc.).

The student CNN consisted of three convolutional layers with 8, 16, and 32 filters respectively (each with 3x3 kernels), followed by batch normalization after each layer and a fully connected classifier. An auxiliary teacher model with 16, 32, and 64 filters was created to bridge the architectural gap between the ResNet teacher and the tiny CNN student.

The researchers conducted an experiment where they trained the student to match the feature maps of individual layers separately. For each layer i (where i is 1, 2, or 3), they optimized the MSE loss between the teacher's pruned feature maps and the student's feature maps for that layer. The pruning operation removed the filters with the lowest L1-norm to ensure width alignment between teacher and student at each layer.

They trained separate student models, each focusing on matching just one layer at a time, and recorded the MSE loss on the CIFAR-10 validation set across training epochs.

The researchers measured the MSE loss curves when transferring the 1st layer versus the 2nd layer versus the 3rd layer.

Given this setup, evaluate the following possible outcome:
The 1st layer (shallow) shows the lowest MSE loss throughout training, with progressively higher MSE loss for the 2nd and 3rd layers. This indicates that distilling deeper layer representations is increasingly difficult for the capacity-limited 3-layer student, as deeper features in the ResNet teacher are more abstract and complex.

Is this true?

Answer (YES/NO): YES